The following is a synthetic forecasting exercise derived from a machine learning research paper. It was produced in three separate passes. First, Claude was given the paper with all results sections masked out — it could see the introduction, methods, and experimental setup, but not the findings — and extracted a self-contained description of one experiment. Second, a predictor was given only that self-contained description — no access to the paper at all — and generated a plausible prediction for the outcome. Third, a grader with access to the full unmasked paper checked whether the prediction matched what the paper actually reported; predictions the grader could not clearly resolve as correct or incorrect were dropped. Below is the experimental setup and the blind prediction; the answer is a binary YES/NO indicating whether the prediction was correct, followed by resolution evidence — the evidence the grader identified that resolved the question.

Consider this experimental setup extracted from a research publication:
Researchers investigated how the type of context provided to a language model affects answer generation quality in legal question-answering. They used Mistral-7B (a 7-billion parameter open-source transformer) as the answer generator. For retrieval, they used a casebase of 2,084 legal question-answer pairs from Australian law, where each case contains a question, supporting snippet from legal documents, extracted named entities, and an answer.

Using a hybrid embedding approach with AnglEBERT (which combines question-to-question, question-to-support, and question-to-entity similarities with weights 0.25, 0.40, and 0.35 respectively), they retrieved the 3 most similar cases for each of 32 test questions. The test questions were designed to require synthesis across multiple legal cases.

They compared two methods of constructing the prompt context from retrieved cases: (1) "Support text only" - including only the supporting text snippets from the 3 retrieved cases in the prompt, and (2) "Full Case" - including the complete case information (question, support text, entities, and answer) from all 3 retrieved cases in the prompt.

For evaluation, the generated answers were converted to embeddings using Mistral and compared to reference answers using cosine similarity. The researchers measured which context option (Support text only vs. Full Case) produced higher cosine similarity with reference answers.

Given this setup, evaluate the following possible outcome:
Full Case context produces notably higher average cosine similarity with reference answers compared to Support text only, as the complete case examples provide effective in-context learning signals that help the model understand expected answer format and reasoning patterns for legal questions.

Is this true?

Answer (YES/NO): YES